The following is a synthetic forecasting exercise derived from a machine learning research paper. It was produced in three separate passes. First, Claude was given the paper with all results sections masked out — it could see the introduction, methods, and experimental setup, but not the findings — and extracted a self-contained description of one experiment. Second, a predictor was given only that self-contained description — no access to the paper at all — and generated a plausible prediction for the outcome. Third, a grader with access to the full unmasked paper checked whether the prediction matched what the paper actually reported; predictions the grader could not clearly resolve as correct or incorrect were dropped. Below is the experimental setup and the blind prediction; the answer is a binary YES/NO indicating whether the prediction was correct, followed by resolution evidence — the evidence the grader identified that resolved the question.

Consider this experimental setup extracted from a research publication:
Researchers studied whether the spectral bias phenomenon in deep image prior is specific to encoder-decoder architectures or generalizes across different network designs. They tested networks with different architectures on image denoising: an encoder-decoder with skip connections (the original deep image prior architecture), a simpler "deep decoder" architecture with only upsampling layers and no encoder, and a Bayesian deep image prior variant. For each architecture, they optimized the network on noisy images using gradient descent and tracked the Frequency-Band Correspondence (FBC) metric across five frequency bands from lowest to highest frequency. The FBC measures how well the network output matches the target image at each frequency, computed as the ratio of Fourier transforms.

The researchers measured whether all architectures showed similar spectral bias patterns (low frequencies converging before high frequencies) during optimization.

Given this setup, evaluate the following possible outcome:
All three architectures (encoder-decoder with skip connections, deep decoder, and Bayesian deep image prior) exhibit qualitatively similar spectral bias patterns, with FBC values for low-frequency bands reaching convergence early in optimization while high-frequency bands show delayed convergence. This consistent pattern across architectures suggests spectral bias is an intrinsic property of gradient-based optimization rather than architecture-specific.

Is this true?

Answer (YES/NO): YES